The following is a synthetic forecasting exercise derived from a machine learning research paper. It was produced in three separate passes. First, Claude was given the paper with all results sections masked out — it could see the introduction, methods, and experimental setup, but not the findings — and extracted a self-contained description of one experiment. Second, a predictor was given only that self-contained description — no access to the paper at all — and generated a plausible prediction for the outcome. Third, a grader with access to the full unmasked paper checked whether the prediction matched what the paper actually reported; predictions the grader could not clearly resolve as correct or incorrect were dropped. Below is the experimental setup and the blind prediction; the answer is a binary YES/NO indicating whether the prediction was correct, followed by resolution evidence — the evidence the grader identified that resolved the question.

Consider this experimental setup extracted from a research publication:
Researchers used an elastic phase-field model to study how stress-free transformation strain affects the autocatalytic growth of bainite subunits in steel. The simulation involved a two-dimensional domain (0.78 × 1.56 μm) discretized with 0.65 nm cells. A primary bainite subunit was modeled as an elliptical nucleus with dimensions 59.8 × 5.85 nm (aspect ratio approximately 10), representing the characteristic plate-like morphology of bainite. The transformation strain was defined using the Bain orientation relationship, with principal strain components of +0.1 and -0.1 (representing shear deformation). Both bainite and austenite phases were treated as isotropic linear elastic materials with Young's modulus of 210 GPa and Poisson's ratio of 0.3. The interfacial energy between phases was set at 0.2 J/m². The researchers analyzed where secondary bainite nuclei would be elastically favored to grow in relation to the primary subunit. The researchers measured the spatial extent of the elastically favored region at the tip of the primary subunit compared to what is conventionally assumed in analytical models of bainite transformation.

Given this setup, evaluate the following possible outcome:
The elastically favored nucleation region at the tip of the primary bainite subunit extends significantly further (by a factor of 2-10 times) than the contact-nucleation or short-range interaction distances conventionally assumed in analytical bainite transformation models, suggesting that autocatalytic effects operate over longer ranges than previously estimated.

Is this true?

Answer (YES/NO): NO